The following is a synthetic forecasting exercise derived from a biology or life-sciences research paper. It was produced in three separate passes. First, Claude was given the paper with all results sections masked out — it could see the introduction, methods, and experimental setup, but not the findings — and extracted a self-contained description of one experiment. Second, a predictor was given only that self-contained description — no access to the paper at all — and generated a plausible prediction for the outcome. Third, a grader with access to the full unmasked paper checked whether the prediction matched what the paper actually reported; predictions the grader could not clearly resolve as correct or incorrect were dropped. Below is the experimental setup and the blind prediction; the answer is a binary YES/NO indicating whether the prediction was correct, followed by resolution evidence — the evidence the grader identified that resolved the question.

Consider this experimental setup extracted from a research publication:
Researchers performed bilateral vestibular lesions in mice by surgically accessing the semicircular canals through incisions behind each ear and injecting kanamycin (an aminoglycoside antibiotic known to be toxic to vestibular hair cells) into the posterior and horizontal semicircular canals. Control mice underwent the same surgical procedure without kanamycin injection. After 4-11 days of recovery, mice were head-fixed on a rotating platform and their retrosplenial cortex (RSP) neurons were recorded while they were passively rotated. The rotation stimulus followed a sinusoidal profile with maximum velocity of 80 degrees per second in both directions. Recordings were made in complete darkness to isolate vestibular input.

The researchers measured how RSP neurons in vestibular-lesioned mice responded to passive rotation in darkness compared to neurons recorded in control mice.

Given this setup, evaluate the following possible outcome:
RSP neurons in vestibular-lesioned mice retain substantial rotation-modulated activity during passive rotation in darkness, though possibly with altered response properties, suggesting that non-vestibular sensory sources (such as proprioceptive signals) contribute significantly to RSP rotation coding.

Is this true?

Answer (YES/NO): NO